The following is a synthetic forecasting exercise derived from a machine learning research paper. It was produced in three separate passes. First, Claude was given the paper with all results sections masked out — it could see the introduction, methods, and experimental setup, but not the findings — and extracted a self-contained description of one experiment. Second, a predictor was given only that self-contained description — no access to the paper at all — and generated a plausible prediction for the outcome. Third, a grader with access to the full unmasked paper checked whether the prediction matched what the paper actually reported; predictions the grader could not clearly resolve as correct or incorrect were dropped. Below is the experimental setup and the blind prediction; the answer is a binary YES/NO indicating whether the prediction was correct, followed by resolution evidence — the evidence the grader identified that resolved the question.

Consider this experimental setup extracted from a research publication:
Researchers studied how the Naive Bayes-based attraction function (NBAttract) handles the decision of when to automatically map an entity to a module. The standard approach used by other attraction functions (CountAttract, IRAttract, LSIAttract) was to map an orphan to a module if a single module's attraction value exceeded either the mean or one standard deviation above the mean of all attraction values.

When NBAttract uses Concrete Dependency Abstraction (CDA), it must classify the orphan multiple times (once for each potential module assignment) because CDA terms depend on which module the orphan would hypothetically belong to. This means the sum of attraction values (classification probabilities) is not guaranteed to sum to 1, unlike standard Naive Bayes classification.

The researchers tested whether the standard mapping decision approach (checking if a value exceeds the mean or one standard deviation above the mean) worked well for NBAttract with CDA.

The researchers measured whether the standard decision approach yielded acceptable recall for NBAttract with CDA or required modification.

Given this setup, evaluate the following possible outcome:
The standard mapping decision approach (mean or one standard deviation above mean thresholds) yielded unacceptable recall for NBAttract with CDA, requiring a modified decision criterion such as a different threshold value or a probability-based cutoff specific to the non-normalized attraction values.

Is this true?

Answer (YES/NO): YES